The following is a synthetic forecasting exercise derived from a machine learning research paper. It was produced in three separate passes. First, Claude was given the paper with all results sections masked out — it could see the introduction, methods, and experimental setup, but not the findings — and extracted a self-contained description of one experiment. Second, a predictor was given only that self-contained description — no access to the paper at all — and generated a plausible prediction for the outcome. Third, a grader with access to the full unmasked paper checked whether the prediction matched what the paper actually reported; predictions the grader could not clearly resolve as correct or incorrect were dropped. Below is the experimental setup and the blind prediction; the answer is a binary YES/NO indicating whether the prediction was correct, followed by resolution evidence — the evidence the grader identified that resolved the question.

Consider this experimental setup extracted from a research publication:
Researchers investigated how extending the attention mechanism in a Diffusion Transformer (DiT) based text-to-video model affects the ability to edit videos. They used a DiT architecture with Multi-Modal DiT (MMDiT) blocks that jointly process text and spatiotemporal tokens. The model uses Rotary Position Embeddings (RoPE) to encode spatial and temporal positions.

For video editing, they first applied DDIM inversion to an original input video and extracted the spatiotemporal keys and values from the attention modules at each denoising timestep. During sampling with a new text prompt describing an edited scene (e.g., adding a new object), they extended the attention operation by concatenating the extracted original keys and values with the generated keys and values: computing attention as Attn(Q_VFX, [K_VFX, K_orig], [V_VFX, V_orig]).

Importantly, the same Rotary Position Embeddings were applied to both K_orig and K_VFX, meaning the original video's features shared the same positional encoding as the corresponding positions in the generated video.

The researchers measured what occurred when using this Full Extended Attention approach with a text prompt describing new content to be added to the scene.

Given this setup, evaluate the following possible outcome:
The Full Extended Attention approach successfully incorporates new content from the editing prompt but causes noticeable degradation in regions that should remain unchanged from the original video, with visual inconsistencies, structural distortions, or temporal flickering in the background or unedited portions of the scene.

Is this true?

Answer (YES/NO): NO